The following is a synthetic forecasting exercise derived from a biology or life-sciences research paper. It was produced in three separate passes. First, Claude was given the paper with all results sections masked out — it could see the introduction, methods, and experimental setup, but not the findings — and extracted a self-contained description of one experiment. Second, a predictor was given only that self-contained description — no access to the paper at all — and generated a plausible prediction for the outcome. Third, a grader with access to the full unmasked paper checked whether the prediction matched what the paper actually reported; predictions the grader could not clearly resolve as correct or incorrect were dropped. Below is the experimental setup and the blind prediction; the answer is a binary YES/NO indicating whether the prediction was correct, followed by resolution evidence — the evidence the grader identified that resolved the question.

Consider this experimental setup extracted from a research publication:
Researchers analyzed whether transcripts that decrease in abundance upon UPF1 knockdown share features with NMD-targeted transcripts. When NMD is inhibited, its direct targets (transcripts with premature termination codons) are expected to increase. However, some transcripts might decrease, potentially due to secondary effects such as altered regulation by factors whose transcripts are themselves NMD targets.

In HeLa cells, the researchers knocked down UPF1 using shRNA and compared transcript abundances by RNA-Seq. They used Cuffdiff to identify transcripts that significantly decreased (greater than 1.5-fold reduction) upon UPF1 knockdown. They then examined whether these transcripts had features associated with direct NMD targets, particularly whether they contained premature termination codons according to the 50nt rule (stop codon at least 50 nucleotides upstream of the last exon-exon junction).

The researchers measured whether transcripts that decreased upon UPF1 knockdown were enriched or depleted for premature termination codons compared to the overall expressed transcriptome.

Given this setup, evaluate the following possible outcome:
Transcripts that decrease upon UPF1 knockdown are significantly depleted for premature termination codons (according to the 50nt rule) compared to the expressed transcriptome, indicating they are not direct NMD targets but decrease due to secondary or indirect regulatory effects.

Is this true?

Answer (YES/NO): YES